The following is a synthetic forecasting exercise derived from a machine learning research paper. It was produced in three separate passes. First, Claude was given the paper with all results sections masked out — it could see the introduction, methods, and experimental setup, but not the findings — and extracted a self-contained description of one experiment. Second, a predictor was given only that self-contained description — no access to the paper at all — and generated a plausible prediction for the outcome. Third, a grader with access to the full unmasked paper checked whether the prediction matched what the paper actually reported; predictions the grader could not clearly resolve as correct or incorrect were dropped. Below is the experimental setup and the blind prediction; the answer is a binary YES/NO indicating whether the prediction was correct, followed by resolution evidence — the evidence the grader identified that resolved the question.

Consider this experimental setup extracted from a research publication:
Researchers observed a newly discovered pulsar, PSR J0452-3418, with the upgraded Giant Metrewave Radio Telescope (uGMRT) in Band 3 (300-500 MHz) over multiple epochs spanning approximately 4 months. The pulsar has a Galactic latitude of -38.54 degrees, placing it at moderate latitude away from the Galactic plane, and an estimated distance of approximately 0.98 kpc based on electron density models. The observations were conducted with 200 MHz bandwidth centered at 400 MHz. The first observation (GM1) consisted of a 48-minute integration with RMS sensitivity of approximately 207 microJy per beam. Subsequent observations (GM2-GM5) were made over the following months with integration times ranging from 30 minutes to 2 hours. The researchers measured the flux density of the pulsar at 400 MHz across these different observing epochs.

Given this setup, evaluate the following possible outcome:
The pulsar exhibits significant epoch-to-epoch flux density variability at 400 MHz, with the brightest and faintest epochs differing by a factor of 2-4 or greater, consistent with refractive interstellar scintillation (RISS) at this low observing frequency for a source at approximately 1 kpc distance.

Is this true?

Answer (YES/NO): NO